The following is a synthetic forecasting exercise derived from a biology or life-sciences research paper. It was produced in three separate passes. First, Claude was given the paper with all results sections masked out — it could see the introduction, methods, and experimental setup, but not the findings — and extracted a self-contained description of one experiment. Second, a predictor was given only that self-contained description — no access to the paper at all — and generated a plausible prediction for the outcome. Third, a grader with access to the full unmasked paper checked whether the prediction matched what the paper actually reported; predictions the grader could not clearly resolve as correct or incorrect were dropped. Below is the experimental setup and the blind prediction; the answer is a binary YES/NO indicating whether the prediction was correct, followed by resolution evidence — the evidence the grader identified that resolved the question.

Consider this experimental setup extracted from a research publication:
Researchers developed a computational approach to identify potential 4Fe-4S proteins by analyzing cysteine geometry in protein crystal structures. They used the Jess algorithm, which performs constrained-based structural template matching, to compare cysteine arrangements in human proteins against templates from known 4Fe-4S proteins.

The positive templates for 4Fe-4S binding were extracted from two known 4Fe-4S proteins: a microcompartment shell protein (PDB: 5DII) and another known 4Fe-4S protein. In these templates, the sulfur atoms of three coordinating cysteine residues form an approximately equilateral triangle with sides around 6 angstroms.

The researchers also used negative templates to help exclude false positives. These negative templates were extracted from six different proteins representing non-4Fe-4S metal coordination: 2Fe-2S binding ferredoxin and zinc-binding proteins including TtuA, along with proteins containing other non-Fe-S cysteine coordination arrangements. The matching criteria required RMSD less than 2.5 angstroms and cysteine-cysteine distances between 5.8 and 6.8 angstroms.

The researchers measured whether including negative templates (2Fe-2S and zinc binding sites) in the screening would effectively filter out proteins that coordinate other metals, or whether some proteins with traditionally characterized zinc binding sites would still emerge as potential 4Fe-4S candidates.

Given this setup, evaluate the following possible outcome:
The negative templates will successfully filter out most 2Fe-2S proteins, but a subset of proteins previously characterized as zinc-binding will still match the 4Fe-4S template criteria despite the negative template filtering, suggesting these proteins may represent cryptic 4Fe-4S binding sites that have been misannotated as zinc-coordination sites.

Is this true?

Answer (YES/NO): YES